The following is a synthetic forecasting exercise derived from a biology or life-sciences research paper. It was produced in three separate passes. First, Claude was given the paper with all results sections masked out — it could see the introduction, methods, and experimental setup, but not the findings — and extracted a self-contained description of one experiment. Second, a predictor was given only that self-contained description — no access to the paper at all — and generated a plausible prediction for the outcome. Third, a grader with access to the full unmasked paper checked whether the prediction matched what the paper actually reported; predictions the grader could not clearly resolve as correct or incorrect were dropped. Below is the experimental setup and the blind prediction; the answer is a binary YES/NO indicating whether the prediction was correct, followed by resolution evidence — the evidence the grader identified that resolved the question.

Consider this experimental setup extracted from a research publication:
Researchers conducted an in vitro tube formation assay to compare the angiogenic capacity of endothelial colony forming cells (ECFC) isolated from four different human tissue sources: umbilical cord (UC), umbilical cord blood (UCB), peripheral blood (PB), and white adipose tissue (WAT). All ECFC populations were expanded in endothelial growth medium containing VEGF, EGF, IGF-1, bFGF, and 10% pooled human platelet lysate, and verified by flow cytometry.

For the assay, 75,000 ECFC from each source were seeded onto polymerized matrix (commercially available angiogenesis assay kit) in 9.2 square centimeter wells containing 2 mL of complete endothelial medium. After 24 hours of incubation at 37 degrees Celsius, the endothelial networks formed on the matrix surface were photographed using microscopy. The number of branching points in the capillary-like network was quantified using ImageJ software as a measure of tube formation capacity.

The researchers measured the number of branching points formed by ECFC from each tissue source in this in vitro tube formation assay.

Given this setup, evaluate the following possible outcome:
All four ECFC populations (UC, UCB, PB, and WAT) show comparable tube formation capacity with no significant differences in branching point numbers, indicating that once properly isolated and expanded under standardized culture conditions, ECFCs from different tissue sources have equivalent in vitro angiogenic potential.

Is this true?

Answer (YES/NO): NO